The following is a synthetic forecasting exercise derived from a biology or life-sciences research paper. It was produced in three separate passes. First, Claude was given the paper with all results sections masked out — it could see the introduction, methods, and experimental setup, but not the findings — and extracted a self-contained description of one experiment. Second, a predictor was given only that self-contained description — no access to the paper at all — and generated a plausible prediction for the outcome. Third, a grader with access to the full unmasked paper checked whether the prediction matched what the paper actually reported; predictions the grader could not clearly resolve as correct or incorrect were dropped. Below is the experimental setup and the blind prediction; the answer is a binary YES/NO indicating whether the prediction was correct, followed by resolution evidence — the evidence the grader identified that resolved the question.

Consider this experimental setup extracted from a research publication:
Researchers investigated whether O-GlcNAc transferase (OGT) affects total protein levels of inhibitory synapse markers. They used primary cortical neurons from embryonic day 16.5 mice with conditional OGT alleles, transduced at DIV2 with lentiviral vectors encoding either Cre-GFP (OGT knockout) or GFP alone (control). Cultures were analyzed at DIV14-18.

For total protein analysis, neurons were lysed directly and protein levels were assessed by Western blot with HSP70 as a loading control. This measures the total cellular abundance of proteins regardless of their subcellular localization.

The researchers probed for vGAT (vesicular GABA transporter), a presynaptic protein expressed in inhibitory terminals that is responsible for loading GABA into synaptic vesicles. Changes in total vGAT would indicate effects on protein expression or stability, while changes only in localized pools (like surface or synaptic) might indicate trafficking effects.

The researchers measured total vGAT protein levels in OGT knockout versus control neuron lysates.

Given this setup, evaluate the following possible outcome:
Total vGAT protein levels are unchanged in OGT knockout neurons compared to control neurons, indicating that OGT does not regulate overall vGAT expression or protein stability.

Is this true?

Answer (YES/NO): NO